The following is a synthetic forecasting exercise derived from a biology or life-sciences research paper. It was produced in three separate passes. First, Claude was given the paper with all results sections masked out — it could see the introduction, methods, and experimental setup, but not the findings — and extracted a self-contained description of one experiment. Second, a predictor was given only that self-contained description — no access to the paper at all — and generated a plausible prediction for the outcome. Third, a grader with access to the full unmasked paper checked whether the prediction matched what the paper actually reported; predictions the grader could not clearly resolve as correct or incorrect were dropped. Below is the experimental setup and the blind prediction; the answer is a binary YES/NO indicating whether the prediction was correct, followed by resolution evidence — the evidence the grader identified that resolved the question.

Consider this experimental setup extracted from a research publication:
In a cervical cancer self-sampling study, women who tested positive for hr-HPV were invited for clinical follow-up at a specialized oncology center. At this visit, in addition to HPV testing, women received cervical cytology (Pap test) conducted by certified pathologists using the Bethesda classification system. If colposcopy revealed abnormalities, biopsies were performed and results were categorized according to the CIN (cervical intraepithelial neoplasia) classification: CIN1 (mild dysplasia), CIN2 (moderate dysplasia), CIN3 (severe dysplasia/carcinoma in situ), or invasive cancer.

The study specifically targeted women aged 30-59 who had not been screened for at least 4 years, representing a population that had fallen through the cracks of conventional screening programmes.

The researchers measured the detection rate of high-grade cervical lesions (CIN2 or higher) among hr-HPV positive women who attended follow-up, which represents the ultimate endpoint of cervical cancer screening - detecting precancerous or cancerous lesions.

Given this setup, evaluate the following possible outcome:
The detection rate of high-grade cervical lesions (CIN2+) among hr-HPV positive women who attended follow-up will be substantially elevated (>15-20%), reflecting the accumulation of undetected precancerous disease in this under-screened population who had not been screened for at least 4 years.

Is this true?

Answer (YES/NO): NO